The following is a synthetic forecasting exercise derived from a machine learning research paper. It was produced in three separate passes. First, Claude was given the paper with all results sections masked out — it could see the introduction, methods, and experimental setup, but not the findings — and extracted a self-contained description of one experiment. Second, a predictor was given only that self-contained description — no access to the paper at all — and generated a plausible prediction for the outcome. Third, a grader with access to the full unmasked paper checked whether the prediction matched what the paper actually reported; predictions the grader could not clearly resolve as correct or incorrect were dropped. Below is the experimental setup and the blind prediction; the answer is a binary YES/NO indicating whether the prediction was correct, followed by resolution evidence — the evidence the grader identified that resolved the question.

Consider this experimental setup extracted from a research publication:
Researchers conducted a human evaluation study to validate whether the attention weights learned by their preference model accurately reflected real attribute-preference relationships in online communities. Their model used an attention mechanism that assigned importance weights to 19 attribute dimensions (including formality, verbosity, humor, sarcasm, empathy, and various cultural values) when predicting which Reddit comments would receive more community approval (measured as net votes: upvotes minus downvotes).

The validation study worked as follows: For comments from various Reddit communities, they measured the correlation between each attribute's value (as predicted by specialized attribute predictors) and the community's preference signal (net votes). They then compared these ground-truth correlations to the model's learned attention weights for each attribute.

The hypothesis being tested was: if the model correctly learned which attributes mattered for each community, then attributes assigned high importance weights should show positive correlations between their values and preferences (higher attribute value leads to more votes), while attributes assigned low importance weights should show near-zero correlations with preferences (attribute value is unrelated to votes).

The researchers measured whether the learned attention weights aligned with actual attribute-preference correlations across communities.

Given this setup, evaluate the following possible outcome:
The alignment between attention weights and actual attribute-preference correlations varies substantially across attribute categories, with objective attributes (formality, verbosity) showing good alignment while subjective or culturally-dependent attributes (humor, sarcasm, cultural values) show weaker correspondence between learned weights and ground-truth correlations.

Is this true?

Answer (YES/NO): NO